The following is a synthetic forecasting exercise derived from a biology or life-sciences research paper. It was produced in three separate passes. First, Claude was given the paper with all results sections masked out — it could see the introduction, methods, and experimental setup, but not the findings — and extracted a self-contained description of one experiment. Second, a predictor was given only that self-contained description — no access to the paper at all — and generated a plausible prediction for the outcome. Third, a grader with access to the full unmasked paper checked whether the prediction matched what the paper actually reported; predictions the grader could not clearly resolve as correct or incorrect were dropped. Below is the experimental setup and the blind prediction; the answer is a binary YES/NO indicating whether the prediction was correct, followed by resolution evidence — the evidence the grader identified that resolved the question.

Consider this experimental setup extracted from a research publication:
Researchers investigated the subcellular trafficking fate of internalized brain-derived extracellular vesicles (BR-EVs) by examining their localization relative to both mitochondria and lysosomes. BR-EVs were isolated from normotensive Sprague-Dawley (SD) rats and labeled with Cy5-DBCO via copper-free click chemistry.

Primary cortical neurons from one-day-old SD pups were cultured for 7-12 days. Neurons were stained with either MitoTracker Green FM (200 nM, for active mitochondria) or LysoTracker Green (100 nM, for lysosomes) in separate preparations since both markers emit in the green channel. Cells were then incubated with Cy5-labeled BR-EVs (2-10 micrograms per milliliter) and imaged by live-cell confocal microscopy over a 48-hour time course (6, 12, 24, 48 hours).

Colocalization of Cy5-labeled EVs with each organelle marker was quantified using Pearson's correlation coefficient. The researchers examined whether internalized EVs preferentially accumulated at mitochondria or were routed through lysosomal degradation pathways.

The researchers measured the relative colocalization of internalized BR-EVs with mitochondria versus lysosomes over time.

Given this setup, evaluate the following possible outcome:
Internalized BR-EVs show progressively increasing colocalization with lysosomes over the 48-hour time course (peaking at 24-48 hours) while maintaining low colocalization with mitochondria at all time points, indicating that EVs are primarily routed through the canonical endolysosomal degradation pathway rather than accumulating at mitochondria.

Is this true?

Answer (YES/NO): NO